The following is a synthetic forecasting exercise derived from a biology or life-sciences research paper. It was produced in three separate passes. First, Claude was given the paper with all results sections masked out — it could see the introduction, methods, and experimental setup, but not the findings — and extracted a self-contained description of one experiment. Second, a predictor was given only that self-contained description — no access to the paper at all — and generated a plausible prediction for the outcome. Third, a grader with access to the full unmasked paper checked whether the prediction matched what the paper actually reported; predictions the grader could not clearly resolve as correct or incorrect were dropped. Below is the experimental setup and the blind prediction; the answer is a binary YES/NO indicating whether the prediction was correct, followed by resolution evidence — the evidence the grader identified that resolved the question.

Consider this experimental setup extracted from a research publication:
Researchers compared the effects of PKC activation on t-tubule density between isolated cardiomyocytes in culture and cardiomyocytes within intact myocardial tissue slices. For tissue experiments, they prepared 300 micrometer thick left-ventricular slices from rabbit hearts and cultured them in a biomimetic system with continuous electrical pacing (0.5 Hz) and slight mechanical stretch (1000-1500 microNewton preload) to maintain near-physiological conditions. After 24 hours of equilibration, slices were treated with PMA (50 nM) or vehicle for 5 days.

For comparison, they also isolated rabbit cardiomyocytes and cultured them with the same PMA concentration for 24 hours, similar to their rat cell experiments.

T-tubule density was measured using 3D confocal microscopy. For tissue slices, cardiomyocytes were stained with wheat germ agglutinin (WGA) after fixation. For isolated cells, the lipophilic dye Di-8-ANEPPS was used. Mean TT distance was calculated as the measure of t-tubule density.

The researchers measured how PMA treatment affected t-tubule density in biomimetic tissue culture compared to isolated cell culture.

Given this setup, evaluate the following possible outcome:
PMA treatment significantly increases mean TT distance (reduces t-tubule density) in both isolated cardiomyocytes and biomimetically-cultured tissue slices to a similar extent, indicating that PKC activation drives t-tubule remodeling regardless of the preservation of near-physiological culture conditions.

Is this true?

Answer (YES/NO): NO